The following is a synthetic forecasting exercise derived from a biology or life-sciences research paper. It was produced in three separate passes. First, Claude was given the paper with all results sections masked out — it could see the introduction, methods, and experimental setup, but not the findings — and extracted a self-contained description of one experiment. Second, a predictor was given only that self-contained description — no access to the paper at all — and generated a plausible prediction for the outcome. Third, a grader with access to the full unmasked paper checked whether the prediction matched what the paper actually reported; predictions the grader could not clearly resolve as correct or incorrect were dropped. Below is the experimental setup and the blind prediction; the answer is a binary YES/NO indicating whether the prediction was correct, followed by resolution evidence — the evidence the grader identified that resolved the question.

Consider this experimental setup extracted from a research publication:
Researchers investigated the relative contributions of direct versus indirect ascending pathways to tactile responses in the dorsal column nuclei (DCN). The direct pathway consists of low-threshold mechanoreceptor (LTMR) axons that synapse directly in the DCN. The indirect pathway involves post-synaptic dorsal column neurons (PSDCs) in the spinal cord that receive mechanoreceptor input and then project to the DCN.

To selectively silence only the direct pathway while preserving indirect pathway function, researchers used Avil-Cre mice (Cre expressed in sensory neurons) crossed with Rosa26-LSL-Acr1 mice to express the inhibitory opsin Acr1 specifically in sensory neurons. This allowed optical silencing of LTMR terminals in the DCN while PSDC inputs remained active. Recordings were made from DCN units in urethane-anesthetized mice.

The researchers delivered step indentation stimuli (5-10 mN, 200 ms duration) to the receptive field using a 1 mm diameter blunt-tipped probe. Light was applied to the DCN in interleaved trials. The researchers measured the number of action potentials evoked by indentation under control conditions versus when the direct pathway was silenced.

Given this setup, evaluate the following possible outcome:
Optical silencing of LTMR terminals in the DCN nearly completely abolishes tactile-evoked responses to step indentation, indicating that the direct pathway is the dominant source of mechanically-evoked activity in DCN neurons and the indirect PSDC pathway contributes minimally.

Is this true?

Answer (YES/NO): NO